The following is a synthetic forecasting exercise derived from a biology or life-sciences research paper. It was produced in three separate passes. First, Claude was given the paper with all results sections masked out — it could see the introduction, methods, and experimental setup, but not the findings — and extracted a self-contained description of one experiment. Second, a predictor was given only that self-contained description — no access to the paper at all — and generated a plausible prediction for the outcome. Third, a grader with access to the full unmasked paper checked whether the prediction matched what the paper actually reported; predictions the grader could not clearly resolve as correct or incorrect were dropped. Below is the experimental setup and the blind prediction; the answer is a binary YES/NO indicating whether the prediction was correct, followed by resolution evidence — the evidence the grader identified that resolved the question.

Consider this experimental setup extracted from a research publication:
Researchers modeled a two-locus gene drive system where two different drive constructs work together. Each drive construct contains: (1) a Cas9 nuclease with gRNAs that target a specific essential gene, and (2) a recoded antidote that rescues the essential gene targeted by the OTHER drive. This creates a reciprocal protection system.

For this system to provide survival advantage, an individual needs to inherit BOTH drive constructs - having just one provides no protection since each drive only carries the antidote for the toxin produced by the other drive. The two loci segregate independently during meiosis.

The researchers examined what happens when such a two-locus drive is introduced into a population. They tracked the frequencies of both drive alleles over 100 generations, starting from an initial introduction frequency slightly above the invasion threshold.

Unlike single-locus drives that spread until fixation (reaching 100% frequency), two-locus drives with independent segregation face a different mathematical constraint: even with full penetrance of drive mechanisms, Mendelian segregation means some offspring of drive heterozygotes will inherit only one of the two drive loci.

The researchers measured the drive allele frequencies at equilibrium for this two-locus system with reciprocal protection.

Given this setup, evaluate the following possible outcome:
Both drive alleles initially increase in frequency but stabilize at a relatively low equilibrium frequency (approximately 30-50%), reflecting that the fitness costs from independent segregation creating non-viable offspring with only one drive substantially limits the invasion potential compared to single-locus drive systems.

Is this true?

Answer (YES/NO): NO